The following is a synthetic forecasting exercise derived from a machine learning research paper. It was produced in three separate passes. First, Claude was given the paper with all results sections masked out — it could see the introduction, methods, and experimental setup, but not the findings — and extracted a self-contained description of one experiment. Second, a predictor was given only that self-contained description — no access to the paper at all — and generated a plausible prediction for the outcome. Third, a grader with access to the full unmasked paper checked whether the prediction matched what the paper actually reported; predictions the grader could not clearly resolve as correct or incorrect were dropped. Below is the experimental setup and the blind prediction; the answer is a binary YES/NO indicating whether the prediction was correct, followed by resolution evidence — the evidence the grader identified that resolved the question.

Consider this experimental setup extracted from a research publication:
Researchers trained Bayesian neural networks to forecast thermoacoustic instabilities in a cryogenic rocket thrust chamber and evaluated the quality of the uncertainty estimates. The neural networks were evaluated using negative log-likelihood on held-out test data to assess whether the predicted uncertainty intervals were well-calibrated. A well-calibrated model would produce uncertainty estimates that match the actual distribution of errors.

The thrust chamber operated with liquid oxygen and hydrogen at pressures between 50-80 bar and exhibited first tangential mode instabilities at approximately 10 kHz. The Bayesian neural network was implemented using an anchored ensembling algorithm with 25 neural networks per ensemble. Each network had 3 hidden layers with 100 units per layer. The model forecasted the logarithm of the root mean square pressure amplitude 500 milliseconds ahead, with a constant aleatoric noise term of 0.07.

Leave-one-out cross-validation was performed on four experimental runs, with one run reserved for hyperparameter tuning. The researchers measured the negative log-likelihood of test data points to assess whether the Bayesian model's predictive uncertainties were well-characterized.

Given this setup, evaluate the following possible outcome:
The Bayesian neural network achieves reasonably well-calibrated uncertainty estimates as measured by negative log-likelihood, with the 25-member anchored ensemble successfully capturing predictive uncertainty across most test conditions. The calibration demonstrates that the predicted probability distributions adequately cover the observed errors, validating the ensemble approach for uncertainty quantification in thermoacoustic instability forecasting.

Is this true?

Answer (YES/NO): YES